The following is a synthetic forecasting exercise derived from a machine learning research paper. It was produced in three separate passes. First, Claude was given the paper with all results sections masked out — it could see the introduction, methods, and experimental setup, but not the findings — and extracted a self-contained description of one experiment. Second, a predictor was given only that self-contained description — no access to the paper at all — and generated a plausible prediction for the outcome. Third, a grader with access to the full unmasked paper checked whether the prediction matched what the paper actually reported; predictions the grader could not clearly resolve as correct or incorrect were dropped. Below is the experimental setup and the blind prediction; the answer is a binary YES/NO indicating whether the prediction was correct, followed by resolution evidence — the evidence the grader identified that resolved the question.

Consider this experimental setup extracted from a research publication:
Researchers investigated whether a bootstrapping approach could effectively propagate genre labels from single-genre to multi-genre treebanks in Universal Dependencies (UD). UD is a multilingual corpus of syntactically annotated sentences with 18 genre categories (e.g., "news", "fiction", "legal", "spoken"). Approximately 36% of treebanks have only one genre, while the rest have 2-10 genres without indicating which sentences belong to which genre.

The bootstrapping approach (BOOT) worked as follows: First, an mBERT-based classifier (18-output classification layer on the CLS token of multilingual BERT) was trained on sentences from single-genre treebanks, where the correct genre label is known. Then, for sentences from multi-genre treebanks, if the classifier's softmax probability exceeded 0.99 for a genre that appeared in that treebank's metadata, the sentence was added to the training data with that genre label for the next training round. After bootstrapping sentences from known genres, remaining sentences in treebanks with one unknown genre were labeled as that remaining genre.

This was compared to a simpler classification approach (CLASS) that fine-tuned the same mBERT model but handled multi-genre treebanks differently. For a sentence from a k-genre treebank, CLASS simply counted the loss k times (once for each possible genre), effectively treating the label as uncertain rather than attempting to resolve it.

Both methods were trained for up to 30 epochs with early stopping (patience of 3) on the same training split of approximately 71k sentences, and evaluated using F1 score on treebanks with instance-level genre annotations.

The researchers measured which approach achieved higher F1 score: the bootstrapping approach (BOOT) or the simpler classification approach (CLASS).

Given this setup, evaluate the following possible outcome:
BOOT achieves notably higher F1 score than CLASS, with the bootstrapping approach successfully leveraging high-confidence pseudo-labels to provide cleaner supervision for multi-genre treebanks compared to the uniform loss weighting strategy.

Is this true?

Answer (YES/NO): YES